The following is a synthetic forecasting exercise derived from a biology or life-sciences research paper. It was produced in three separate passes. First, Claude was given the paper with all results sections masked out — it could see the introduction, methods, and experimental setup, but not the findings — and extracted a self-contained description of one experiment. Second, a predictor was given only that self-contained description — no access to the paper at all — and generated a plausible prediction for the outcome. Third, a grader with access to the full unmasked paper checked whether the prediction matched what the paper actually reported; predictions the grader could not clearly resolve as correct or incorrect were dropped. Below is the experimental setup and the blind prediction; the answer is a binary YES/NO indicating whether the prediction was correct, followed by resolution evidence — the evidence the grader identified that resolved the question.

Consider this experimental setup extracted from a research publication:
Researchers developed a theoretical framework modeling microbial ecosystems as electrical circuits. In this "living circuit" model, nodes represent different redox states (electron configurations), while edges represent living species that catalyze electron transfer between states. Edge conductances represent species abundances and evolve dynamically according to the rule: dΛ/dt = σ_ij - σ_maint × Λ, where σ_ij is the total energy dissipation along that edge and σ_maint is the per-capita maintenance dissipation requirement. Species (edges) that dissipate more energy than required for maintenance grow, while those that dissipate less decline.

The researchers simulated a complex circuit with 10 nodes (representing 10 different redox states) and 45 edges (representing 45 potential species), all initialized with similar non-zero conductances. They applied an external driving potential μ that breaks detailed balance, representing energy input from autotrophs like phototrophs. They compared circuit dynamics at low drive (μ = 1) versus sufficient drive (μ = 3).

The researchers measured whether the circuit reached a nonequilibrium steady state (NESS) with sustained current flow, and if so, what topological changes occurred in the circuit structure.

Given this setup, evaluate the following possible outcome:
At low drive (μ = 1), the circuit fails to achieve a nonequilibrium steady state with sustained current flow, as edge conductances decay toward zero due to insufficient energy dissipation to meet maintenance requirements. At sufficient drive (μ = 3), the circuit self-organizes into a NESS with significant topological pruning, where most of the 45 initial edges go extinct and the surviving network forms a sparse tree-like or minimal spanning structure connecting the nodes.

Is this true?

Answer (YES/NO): NO